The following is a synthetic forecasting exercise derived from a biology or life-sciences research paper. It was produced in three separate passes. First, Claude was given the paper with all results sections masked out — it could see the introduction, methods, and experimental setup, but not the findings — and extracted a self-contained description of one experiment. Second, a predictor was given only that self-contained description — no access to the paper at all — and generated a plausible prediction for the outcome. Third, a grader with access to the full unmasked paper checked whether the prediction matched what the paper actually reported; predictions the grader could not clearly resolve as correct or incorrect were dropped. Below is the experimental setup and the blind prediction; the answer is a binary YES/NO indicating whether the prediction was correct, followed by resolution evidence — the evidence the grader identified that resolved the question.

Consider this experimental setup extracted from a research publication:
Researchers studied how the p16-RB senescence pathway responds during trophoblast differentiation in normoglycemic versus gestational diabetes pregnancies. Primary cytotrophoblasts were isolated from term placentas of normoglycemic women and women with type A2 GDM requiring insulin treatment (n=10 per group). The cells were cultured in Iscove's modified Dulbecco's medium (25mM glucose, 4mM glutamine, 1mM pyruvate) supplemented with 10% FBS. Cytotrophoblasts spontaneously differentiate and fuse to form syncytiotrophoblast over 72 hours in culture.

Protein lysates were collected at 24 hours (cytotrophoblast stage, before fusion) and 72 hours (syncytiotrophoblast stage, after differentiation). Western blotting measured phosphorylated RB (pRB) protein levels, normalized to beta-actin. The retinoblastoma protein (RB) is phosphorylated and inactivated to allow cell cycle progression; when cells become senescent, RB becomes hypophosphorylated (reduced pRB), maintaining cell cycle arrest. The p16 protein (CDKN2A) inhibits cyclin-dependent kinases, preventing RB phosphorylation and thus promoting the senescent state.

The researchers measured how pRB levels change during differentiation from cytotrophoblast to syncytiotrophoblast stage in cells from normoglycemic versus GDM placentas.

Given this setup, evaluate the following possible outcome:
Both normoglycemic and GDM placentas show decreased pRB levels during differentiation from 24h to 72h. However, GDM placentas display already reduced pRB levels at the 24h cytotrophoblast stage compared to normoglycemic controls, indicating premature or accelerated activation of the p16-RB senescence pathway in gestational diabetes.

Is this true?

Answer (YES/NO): NO